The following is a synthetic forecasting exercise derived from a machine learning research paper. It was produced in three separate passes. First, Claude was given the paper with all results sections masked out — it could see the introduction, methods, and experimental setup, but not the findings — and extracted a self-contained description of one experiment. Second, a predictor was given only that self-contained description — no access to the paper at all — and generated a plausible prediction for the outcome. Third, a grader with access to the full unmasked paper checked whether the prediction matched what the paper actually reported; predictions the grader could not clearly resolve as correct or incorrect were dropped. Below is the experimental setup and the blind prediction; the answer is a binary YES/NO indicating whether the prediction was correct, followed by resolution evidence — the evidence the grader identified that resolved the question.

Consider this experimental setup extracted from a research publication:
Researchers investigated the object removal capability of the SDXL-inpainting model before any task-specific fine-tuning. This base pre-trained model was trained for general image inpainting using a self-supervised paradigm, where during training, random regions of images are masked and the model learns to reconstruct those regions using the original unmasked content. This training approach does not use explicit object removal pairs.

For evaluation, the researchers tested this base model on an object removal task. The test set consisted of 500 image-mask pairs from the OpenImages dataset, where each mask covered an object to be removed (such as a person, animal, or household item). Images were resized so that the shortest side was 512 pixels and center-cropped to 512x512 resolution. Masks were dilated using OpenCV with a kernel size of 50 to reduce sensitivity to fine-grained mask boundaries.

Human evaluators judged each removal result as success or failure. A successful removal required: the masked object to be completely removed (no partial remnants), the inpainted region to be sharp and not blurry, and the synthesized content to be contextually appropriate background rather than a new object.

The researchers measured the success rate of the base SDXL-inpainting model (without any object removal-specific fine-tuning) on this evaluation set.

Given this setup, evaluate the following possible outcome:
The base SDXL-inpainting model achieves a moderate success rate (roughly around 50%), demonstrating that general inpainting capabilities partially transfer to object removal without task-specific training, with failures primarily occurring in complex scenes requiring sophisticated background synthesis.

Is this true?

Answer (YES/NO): NO